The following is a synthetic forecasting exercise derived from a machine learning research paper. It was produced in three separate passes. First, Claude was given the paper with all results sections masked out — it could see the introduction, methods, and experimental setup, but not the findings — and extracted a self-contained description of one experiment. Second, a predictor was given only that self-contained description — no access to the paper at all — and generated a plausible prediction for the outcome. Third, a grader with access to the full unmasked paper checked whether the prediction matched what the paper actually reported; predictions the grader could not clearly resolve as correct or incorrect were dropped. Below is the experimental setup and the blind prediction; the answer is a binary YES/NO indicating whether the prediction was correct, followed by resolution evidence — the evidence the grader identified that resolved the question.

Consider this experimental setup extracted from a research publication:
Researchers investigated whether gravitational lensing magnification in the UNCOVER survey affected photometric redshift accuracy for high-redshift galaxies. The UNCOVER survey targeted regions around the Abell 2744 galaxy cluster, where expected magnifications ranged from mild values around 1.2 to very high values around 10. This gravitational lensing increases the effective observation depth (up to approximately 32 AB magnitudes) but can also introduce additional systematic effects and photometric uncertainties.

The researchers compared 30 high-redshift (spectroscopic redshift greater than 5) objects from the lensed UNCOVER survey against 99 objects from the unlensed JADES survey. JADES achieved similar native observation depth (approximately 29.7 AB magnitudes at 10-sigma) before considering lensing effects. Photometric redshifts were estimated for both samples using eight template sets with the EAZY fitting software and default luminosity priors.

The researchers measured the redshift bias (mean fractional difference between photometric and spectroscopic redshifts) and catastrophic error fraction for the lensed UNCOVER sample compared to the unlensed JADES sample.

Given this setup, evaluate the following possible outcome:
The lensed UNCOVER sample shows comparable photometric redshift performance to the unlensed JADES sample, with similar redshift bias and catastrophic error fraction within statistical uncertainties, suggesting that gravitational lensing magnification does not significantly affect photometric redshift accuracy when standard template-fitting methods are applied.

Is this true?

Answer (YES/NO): NO